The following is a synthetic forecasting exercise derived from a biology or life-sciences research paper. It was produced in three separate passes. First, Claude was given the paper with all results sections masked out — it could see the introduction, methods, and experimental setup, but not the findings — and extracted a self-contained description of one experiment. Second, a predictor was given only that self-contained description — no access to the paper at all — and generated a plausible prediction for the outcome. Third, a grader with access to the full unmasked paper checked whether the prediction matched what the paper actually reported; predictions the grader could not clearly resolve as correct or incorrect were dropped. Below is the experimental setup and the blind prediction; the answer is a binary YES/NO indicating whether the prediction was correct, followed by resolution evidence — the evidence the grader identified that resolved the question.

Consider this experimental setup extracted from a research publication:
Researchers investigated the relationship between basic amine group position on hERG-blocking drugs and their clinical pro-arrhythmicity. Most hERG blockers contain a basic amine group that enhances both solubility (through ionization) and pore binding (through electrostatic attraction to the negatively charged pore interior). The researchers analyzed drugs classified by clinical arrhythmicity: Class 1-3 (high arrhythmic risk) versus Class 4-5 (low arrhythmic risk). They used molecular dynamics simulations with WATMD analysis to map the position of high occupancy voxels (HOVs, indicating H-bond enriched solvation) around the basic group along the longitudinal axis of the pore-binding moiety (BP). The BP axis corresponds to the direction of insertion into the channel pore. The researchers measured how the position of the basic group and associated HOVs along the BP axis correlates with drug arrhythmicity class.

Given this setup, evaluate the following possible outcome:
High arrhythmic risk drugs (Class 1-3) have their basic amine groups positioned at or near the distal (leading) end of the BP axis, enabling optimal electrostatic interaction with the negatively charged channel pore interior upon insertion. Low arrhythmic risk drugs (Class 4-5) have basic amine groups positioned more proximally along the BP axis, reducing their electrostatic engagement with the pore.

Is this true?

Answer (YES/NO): NO